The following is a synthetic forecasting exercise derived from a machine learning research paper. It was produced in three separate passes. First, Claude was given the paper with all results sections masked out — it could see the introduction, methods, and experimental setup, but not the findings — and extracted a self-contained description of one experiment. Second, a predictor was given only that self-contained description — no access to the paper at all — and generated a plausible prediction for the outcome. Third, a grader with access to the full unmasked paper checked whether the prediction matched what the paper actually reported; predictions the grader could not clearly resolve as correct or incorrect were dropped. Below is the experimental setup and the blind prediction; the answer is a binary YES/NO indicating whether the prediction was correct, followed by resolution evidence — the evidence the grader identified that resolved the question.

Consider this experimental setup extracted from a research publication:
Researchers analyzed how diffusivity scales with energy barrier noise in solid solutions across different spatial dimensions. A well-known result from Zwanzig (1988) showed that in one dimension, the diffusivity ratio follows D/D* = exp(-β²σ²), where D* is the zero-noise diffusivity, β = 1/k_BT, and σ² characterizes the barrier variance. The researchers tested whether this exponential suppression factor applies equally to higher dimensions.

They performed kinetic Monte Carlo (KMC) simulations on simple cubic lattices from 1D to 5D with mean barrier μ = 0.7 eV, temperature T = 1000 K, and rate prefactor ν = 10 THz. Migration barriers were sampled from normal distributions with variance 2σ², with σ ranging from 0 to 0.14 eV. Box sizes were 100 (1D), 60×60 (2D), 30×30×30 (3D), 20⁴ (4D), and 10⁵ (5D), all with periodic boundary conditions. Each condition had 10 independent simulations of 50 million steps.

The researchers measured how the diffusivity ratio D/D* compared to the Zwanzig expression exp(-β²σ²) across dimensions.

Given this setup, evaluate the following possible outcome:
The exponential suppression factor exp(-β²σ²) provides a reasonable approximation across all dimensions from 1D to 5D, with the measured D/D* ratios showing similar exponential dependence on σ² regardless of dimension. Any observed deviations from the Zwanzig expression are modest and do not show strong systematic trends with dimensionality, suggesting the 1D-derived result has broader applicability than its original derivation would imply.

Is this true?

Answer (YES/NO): NO